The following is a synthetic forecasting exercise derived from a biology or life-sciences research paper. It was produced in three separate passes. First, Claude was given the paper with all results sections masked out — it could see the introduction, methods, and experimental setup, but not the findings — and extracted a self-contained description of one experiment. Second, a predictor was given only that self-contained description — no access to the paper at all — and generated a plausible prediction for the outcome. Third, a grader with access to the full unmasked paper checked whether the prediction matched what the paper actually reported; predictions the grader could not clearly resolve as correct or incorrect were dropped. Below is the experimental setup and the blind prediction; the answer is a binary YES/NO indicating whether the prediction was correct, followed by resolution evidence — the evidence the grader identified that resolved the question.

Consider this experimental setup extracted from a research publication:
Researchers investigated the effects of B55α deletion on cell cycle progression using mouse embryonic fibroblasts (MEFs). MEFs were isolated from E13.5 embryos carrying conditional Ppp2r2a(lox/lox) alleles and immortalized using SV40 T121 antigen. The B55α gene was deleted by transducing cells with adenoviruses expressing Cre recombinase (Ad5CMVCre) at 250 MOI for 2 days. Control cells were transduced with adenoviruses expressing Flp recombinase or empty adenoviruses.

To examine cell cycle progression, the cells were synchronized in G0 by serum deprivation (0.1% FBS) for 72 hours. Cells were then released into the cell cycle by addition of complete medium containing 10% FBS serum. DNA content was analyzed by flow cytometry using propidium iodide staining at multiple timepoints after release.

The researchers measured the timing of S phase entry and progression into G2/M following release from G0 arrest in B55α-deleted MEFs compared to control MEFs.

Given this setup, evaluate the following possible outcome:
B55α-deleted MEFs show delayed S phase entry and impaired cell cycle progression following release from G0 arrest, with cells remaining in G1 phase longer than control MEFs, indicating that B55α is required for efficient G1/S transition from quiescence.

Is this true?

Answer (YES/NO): NO